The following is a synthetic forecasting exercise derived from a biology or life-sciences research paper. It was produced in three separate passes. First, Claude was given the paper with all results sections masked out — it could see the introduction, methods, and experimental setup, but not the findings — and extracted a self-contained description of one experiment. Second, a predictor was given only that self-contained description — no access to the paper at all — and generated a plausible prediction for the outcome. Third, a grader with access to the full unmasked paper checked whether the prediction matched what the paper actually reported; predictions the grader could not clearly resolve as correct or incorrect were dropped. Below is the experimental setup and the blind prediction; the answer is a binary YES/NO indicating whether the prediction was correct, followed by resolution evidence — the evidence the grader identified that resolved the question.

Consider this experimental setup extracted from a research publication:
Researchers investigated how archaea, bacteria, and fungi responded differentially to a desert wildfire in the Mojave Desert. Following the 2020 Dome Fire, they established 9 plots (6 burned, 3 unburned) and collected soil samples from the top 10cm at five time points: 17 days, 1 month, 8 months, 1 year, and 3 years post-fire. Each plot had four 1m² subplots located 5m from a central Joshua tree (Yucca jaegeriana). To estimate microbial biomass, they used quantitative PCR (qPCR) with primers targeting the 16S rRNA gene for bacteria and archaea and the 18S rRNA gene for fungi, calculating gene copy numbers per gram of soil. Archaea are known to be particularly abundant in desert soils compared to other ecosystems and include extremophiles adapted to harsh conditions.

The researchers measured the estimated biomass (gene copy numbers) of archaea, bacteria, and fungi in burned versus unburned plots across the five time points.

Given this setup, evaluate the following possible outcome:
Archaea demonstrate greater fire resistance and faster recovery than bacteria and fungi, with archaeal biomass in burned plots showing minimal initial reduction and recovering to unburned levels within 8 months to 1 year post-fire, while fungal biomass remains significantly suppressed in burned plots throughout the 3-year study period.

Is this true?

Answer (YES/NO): NO